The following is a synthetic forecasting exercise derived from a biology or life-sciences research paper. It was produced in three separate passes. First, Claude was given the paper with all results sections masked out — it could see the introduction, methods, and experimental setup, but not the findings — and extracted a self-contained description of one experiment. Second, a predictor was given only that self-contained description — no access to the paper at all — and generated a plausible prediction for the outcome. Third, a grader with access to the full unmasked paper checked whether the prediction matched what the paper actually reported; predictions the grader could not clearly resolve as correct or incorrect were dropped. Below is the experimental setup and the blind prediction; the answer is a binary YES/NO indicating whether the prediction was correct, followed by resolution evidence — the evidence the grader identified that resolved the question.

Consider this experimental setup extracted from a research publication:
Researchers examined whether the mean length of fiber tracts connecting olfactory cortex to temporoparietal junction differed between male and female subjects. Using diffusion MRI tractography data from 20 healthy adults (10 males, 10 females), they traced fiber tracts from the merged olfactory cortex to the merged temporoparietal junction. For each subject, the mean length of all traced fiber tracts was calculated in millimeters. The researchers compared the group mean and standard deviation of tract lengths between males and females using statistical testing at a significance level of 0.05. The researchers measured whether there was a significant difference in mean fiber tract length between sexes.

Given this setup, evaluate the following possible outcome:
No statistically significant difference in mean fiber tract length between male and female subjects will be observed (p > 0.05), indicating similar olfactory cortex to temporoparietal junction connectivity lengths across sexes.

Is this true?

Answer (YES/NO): YES